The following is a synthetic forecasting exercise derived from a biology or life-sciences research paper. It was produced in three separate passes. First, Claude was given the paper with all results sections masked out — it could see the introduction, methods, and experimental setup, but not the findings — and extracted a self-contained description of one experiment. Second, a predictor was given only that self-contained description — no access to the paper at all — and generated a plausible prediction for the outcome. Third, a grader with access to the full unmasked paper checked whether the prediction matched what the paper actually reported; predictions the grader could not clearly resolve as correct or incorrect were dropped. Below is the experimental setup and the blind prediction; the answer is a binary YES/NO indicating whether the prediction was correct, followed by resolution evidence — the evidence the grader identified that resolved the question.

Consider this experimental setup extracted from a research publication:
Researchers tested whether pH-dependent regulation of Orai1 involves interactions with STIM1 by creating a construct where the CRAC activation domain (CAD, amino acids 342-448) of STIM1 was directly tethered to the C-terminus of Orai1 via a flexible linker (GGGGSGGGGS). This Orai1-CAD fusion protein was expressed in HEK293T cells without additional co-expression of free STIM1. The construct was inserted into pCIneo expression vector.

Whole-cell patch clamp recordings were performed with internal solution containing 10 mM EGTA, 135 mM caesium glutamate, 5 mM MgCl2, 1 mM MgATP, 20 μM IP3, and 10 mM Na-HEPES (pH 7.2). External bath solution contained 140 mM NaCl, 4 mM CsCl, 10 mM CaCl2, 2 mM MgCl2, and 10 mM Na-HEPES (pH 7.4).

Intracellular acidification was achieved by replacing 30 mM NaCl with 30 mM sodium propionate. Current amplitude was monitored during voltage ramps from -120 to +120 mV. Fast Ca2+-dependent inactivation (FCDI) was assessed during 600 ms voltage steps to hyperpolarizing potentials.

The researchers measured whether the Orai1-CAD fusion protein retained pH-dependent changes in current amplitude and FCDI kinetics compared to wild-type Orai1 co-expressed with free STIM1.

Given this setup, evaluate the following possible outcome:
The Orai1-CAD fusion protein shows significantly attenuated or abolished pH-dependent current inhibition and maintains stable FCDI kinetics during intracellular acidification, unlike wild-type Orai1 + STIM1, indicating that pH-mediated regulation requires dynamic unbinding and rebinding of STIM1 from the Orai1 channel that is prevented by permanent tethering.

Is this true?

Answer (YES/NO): NO